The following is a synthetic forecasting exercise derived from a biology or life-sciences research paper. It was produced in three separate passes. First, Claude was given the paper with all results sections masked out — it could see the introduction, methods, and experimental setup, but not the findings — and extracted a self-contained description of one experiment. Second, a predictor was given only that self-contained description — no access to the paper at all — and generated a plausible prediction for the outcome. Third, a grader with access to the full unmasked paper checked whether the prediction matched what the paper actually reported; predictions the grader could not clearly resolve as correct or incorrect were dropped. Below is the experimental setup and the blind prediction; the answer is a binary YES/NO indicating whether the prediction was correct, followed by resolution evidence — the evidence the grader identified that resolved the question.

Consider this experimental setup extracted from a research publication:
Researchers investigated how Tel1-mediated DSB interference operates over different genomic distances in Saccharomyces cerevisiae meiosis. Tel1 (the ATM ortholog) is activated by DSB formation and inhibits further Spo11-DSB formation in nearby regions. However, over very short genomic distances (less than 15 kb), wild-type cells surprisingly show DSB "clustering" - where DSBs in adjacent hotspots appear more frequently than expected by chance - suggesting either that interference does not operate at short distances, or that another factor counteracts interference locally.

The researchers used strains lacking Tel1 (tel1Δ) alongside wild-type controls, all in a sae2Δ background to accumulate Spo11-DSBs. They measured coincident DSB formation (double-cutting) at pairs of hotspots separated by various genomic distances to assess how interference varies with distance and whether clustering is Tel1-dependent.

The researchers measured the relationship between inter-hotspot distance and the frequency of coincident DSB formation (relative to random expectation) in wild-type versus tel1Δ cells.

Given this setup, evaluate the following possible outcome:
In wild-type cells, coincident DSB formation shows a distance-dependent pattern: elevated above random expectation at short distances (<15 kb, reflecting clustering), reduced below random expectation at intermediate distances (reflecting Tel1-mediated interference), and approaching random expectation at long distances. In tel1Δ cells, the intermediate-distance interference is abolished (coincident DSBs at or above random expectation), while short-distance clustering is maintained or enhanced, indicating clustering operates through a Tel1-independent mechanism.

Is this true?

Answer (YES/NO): NO